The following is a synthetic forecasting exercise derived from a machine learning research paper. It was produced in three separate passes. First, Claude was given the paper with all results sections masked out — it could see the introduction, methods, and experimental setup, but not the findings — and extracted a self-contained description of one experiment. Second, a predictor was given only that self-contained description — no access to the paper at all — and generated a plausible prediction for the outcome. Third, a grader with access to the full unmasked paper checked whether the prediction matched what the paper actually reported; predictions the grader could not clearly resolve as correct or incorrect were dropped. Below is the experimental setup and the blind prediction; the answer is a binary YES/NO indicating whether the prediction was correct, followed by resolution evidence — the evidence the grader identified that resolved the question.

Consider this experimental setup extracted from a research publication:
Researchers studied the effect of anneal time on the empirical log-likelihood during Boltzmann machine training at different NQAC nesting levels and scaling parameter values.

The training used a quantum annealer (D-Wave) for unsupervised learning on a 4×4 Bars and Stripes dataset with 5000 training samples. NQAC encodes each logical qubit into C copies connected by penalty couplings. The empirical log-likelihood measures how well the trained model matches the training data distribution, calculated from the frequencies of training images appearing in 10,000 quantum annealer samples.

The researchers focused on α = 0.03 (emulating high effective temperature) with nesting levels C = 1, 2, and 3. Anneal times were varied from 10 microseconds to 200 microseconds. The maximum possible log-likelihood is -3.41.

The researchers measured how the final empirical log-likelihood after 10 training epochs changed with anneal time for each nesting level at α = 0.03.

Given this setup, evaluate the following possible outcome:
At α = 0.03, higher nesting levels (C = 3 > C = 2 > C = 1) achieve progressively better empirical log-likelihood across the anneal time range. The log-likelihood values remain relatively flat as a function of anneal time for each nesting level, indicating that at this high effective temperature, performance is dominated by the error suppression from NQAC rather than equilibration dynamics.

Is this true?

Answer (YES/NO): NO